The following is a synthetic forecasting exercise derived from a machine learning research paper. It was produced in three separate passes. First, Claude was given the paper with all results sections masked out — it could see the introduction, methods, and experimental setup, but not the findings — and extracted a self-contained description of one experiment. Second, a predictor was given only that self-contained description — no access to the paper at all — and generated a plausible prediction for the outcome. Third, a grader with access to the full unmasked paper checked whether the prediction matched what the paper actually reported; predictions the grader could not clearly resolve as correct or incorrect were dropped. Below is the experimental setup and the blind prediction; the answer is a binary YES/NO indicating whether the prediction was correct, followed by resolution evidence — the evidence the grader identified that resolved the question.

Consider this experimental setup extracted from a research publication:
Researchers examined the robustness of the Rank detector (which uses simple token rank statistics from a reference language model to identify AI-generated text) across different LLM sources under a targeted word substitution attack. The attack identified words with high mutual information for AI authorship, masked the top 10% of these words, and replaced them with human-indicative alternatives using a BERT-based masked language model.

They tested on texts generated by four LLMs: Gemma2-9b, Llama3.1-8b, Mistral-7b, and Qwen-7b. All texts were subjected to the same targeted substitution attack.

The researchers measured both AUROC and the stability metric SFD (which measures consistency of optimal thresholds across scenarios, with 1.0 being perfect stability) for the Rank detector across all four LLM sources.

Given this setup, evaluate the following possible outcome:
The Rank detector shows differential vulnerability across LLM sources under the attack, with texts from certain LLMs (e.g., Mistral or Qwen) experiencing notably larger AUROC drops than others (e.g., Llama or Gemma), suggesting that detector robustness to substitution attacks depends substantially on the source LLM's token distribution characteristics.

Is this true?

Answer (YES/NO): NO